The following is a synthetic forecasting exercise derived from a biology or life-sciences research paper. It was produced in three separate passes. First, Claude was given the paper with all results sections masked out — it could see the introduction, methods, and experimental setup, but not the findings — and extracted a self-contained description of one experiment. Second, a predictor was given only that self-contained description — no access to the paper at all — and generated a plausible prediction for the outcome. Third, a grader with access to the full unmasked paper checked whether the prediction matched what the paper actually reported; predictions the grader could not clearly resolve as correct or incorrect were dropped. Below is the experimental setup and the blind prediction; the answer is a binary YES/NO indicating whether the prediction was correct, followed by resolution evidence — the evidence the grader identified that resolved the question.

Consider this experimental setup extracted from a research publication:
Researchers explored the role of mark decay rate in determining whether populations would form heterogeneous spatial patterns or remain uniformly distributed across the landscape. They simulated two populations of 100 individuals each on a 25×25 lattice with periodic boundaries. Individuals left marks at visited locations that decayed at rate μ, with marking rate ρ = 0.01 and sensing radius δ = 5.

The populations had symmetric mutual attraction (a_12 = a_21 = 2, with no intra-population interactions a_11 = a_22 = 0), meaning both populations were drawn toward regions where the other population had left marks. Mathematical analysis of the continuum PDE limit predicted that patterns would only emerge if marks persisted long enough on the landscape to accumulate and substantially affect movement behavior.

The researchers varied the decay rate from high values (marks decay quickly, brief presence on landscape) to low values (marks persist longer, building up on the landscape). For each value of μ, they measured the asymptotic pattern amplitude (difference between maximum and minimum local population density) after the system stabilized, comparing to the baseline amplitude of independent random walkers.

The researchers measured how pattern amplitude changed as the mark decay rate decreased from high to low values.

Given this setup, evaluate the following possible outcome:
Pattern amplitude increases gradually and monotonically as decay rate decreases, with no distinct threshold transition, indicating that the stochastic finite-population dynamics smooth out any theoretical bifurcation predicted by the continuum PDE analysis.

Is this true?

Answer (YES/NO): NO